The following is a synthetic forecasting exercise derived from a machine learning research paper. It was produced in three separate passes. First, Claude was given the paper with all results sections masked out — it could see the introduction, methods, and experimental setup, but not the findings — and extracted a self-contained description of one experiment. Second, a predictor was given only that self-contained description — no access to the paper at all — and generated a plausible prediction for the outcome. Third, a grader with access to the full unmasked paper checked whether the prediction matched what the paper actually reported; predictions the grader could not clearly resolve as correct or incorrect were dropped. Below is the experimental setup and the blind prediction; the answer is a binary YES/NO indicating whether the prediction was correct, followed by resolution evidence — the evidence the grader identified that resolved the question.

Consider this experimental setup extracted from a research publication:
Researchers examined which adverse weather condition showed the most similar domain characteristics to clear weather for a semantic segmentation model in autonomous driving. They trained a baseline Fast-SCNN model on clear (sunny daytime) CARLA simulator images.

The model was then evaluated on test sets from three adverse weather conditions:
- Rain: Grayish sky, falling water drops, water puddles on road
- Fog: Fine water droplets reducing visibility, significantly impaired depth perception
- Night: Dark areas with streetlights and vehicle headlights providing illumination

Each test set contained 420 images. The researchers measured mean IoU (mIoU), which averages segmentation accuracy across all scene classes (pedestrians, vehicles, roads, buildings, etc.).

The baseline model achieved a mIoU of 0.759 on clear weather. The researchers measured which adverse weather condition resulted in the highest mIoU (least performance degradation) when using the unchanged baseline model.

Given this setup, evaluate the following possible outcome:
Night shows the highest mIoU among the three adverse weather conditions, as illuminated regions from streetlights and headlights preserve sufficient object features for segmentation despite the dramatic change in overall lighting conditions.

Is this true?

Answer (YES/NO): NO